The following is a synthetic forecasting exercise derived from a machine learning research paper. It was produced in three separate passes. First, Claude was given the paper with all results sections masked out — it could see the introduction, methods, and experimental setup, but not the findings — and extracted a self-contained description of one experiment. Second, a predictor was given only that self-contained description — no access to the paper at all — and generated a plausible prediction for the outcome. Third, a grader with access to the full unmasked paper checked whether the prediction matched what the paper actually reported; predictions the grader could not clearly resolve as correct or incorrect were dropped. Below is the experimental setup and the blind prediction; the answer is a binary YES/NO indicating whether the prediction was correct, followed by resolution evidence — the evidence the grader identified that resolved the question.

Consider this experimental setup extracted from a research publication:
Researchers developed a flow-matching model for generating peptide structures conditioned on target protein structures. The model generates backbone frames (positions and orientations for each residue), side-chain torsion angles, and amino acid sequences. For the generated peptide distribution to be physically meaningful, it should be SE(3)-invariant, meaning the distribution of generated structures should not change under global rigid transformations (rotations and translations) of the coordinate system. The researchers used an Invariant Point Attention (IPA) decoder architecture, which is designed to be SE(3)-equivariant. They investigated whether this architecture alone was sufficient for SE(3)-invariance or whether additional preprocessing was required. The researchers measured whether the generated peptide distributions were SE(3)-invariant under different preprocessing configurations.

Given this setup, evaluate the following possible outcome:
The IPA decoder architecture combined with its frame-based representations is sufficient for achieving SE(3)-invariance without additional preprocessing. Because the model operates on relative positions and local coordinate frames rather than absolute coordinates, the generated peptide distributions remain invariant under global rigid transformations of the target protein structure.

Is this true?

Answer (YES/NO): NO